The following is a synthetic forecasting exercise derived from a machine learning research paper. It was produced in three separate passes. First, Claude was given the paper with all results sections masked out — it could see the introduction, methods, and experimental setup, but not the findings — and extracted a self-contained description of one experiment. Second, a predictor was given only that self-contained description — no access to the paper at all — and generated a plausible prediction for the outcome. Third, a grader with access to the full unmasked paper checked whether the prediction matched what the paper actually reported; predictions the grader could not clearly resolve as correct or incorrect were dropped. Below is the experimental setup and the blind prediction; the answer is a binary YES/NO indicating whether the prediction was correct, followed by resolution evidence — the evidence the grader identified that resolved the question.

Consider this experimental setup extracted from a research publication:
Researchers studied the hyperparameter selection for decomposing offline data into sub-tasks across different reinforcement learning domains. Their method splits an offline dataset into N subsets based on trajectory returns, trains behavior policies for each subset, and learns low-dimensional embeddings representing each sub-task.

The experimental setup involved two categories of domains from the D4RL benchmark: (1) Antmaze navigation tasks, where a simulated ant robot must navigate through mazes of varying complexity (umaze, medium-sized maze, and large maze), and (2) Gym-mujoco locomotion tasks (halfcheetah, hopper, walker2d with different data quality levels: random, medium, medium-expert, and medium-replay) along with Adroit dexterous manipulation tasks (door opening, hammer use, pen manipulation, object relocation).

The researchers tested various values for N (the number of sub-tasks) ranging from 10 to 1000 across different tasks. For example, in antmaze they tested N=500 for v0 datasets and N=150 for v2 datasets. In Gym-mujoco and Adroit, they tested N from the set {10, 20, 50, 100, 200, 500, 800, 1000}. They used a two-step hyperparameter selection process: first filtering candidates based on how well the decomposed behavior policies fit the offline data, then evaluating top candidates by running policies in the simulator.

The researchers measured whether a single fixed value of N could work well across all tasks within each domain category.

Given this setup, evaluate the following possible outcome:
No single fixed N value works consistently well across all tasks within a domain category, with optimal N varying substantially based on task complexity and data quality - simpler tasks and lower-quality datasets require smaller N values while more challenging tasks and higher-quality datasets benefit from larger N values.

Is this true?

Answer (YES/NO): NO